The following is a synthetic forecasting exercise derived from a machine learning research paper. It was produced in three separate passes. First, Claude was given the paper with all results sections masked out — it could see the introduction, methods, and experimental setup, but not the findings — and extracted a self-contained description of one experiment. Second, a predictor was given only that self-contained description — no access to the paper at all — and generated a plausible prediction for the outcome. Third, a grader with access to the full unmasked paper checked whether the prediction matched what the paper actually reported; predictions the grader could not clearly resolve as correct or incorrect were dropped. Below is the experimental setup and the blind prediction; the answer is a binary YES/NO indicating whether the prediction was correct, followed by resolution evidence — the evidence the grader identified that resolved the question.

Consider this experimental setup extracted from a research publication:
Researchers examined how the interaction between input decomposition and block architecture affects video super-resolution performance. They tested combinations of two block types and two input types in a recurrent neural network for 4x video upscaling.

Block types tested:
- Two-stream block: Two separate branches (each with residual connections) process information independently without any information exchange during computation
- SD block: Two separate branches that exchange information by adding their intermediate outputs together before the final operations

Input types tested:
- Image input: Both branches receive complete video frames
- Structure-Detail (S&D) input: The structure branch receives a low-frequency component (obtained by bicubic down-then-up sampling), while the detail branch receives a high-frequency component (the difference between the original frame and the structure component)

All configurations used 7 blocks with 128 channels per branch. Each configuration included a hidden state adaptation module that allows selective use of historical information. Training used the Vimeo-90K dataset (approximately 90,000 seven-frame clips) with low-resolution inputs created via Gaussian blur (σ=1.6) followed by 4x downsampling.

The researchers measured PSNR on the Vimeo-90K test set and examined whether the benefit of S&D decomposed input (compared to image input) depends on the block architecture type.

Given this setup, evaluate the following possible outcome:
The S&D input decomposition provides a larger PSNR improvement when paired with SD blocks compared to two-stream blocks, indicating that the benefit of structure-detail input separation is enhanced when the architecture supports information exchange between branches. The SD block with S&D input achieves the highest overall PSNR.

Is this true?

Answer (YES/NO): YES